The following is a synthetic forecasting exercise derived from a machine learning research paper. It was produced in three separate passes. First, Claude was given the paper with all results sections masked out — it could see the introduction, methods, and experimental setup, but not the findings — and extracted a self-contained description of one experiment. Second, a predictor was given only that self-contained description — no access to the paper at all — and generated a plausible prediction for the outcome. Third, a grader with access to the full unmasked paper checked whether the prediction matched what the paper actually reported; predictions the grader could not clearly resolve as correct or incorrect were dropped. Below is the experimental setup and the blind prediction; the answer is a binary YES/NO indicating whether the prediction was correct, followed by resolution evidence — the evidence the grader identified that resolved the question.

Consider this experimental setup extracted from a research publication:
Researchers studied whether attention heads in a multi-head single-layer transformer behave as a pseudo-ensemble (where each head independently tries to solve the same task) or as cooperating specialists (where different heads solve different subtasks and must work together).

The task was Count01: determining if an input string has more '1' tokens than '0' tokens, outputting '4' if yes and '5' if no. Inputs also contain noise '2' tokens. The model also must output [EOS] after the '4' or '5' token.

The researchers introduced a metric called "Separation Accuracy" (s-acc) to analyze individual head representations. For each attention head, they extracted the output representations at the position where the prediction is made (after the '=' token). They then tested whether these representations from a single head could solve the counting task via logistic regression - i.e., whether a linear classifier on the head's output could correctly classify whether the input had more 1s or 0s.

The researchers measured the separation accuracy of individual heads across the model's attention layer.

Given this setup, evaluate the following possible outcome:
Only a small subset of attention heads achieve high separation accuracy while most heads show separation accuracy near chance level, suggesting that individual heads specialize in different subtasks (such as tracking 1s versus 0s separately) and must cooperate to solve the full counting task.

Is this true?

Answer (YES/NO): NO